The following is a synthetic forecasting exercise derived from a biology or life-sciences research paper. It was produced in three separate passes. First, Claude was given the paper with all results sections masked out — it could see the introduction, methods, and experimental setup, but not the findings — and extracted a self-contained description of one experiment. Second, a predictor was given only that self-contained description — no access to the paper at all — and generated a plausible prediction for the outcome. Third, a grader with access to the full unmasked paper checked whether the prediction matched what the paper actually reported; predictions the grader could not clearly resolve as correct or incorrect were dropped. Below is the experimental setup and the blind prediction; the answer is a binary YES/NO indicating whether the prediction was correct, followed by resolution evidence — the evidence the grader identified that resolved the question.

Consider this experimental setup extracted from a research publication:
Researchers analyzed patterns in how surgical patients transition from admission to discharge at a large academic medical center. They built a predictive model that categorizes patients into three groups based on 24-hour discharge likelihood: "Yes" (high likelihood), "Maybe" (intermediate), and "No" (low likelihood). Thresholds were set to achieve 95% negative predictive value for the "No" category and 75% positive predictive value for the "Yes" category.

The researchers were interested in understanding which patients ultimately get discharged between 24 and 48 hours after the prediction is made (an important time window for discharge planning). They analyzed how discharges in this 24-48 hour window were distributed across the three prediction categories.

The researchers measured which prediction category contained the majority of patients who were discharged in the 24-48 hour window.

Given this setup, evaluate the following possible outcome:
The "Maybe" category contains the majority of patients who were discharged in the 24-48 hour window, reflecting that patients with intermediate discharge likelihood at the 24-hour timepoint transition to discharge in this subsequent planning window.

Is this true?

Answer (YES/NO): YES